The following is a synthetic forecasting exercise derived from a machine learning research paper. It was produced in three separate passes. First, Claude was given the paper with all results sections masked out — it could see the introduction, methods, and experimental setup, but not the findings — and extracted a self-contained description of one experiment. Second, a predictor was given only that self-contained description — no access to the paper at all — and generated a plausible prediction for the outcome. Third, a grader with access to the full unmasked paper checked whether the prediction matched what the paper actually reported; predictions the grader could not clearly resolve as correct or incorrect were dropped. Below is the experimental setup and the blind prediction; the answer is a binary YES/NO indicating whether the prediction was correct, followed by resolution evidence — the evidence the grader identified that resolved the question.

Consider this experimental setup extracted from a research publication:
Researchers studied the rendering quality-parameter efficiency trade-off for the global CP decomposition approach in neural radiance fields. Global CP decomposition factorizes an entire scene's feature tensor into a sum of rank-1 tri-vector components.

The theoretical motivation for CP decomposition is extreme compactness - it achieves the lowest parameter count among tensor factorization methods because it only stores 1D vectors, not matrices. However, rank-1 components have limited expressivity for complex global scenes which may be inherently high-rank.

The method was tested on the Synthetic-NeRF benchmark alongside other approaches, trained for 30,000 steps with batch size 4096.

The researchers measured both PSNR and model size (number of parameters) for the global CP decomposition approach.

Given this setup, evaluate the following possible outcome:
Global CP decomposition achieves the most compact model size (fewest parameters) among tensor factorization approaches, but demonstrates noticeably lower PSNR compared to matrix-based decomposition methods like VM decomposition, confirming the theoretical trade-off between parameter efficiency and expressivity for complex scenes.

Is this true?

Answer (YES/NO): YES